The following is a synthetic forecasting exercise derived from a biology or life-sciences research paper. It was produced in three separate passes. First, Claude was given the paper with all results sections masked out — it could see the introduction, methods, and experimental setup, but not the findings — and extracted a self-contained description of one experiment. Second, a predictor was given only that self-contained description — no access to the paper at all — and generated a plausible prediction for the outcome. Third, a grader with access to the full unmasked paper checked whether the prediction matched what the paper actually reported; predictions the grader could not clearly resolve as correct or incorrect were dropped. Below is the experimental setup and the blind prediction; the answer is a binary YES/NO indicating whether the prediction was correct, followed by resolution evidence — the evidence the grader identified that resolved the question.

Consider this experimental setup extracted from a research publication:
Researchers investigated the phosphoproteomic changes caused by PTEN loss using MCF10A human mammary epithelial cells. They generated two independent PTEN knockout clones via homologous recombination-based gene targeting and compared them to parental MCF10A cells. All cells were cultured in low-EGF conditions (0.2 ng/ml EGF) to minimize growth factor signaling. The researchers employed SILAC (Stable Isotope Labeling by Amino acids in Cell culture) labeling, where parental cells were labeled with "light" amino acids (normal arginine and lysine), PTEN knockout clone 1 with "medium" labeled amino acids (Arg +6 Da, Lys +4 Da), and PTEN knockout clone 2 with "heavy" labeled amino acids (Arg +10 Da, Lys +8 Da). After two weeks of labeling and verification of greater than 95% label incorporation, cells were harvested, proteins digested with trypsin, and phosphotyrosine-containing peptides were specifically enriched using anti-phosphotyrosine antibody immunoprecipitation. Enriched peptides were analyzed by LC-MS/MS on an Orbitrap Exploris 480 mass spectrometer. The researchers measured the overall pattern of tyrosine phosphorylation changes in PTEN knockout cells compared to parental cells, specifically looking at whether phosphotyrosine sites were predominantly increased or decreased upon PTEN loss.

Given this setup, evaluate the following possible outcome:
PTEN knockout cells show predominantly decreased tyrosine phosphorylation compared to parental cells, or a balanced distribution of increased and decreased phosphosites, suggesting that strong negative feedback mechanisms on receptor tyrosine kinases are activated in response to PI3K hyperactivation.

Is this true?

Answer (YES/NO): NO